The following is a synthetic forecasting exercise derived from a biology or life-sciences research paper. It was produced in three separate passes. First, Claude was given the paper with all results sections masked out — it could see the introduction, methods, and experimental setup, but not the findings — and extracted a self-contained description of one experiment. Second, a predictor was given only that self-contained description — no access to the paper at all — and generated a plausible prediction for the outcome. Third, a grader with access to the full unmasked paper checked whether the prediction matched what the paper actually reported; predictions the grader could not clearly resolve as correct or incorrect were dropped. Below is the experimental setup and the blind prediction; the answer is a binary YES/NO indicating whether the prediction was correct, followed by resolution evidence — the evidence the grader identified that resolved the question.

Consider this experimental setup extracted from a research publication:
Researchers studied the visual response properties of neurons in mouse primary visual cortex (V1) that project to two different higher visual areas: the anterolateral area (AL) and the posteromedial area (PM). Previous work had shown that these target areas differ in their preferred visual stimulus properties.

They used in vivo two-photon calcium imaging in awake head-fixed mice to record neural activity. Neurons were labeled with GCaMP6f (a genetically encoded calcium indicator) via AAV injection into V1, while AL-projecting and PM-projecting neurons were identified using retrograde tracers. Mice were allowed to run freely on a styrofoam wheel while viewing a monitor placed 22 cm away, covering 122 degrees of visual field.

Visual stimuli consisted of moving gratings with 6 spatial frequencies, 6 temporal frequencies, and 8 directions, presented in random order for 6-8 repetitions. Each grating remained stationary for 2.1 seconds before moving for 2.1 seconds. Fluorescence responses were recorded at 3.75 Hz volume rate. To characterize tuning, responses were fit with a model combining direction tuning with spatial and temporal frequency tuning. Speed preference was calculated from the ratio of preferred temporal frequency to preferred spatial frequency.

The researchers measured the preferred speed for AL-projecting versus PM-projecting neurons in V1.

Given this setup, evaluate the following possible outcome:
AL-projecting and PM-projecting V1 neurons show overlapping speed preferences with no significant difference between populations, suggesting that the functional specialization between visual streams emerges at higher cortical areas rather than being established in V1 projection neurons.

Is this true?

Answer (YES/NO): NO